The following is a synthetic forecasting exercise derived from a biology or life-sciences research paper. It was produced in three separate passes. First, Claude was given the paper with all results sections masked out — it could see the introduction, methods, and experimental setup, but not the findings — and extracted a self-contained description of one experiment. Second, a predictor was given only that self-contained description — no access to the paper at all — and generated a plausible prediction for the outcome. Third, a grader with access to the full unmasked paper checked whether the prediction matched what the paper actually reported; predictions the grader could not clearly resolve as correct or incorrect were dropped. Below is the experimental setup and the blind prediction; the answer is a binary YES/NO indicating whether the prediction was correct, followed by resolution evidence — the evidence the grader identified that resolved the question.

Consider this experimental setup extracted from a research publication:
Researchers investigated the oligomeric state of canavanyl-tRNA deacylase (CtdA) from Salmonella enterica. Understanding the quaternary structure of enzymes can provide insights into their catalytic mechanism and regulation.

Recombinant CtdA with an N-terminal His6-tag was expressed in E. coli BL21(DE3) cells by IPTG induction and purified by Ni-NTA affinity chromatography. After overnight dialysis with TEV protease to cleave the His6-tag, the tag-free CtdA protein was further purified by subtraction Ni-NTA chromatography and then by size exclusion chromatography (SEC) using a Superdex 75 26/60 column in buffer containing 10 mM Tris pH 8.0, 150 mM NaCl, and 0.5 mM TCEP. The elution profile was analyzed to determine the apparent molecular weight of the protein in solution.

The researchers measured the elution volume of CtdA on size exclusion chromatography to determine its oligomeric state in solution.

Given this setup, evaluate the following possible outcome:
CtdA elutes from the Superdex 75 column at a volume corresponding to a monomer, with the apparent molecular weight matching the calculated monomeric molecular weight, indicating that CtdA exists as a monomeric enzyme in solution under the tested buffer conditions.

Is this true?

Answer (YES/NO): NO